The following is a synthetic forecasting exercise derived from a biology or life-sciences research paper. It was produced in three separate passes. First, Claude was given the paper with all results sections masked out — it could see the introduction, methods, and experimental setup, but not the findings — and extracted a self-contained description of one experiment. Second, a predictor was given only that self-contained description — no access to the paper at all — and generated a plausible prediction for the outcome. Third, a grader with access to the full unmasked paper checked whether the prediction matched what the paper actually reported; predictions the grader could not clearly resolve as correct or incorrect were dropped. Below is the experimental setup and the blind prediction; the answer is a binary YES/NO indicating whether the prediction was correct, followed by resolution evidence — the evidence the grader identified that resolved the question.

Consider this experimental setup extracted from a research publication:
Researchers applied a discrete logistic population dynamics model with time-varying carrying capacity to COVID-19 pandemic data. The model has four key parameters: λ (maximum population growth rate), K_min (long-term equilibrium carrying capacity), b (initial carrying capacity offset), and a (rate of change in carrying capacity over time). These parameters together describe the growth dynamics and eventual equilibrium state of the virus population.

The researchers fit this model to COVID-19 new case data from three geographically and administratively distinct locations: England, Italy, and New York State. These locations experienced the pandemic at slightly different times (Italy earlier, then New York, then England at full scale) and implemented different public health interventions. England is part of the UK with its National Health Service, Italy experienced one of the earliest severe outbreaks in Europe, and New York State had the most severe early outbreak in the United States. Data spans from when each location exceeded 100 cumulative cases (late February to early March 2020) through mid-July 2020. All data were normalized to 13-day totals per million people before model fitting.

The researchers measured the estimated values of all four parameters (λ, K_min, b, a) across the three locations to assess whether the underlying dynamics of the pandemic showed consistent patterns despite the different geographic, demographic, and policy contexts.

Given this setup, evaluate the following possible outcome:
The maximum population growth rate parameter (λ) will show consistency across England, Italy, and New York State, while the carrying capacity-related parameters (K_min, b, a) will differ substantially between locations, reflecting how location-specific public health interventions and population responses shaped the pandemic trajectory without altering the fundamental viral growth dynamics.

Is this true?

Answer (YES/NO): NO